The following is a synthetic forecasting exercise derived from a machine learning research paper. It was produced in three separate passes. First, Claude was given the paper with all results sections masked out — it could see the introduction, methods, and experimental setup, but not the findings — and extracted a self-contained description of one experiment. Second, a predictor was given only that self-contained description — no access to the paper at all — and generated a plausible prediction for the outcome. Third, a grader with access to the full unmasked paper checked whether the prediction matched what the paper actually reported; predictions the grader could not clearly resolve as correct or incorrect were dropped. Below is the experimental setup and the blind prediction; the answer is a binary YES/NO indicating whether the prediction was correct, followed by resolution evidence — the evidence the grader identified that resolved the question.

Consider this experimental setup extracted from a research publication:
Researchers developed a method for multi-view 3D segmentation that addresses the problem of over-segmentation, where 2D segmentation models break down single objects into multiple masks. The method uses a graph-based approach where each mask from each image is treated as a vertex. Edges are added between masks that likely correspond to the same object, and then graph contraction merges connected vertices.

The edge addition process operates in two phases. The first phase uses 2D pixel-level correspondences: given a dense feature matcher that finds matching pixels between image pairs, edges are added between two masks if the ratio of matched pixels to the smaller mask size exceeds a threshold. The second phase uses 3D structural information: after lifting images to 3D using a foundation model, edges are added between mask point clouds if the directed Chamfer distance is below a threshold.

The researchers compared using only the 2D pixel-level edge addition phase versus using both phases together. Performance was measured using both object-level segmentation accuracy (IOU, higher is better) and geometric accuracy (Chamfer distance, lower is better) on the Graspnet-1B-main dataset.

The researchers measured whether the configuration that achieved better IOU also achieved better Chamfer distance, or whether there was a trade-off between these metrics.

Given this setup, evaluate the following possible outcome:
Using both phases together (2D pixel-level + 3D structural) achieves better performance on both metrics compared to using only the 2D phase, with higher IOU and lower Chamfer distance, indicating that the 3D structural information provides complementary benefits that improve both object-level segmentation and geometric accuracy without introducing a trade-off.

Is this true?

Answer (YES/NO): NO